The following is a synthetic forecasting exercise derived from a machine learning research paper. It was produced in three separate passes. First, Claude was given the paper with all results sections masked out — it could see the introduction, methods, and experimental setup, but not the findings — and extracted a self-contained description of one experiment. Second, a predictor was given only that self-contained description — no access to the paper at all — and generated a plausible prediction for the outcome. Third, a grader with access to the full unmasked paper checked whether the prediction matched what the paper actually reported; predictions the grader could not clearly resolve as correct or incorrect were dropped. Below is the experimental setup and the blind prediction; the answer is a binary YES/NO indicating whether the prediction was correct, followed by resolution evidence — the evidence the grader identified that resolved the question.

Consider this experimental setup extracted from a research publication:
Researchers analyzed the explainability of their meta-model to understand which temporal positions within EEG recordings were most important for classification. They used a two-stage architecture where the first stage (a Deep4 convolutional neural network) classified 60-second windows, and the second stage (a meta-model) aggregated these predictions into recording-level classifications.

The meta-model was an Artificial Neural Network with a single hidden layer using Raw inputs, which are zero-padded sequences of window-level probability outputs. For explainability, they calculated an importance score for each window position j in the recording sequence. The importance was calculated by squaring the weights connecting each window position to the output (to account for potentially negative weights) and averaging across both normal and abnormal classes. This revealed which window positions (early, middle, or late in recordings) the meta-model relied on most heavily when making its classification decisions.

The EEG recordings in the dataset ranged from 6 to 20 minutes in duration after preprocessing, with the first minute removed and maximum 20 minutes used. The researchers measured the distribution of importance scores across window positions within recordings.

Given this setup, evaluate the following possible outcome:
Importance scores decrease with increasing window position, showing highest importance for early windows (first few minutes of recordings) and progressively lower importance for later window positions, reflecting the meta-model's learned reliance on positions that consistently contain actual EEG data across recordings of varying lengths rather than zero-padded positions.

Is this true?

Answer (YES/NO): YES